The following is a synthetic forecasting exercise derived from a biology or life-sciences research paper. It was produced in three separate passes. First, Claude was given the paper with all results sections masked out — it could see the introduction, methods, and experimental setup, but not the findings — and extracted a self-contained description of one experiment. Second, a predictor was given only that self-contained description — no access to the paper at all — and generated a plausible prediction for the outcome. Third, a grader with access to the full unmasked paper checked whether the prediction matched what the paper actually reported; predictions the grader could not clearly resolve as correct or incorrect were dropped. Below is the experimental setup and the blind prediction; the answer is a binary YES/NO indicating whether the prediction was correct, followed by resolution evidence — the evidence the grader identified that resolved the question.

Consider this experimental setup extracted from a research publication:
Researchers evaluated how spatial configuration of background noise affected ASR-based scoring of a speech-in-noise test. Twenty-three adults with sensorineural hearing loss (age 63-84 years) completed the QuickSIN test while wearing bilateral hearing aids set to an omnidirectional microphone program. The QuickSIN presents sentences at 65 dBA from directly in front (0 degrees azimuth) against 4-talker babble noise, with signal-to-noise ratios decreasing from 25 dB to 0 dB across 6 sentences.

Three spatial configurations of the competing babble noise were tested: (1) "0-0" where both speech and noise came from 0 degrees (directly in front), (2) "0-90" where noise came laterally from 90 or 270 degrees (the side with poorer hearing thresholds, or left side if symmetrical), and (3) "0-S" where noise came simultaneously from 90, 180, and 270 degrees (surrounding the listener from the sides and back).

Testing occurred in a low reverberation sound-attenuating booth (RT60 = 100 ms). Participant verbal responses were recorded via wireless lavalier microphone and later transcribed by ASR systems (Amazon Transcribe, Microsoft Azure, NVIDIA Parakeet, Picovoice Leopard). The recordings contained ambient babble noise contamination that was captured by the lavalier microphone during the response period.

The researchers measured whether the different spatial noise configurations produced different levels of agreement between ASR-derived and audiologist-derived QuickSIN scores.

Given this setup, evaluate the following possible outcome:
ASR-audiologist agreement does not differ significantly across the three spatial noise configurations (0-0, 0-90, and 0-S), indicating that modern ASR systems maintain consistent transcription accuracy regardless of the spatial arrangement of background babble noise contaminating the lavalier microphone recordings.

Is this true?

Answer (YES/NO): NO